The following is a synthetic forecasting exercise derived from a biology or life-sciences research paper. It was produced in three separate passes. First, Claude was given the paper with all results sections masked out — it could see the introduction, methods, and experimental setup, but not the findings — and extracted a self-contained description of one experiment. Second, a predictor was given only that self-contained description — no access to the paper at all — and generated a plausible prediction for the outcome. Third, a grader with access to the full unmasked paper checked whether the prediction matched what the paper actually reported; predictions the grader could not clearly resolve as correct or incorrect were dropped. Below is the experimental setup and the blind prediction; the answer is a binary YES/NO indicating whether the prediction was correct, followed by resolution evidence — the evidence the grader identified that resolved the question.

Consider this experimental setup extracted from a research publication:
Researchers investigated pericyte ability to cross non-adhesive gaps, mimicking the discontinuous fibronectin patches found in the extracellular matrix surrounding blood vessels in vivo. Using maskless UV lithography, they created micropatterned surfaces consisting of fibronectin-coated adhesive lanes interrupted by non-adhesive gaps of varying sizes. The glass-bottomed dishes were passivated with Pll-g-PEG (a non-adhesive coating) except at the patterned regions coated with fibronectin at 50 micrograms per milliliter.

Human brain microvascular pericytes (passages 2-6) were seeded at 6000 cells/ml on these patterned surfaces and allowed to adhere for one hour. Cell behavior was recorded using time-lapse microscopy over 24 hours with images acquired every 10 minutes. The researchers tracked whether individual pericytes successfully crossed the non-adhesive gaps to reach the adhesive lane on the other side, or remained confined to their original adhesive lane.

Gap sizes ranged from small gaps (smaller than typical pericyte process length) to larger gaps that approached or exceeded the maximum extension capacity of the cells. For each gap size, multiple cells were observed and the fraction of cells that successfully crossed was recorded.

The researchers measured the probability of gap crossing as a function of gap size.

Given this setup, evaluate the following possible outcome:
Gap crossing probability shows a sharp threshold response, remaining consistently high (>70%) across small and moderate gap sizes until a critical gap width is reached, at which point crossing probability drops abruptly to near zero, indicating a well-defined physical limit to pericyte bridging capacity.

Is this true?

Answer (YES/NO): NO